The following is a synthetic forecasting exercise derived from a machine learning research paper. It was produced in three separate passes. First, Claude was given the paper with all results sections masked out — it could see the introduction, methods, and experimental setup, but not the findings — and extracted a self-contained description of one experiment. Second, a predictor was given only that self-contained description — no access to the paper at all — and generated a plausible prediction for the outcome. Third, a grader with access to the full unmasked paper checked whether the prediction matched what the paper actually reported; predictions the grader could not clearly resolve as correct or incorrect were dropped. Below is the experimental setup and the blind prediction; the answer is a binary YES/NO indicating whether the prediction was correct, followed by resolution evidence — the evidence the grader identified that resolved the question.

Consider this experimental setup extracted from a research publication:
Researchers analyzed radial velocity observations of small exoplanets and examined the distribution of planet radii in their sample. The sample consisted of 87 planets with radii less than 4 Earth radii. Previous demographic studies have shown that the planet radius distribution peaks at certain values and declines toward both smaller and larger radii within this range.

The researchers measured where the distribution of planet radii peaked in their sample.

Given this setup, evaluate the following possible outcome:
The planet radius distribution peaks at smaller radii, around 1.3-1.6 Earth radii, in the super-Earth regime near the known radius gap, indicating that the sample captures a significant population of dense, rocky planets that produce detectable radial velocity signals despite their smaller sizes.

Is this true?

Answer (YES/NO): NO